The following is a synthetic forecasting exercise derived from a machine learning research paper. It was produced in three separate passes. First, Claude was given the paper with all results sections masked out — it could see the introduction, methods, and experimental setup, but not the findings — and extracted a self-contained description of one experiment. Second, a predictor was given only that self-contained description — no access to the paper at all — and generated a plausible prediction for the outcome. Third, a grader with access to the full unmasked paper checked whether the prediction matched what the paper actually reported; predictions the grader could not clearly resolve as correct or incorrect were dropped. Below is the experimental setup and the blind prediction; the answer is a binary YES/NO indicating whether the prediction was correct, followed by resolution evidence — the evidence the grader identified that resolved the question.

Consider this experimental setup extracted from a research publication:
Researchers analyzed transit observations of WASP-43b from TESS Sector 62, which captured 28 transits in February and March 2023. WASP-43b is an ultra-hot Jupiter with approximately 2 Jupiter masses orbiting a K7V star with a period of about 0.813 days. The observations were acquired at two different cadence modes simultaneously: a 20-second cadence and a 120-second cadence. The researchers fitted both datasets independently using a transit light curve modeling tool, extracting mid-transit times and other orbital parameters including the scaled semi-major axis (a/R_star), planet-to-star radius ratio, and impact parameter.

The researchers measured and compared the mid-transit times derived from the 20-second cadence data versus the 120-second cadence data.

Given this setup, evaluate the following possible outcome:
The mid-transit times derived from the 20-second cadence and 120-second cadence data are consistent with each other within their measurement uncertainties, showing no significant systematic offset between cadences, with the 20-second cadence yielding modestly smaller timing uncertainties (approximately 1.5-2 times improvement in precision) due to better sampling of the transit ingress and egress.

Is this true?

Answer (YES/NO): NO